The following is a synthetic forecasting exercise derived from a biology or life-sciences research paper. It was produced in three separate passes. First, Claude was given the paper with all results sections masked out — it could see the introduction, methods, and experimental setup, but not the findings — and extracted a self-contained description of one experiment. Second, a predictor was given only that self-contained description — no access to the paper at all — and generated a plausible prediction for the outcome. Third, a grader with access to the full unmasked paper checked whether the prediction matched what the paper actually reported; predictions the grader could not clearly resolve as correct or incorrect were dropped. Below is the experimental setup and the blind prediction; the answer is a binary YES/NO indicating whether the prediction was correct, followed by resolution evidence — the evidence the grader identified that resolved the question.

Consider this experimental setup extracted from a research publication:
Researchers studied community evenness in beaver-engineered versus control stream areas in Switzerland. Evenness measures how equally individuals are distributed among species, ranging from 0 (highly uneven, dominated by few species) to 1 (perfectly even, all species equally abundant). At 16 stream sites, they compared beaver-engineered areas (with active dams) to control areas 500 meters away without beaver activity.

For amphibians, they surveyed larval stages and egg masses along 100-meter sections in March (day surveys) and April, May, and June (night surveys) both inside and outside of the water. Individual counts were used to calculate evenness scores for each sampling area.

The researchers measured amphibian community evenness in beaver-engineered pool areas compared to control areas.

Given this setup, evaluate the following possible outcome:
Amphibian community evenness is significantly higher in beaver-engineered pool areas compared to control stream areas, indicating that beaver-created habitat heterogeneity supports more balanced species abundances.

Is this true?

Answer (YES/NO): NO